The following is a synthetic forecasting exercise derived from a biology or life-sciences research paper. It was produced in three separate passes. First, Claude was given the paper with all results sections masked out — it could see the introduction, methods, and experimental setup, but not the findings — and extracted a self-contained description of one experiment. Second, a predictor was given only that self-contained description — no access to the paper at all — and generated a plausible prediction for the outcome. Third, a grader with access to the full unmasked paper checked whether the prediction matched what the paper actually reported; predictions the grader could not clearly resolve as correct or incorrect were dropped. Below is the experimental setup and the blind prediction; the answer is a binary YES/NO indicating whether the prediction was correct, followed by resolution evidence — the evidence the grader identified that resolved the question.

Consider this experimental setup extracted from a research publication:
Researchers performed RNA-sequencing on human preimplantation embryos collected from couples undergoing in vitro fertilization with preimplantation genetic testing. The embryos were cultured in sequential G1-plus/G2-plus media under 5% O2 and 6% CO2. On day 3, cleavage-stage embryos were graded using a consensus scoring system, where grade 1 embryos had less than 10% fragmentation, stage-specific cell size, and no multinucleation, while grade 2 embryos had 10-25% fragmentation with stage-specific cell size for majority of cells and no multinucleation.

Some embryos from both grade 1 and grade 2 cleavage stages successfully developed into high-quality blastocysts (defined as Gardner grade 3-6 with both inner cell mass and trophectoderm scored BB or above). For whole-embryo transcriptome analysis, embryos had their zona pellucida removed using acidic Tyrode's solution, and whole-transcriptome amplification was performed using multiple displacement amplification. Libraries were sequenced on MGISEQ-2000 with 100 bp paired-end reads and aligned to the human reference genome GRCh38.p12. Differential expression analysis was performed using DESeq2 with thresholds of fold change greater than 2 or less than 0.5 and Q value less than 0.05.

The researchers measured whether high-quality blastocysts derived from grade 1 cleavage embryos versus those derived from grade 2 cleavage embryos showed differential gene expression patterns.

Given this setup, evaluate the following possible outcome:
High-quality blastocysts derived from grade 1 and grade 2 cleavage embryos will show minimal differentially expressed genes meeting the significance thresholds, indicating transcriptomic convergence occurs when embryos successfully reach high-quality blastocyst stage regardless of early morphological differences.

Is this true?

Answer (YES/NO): NO